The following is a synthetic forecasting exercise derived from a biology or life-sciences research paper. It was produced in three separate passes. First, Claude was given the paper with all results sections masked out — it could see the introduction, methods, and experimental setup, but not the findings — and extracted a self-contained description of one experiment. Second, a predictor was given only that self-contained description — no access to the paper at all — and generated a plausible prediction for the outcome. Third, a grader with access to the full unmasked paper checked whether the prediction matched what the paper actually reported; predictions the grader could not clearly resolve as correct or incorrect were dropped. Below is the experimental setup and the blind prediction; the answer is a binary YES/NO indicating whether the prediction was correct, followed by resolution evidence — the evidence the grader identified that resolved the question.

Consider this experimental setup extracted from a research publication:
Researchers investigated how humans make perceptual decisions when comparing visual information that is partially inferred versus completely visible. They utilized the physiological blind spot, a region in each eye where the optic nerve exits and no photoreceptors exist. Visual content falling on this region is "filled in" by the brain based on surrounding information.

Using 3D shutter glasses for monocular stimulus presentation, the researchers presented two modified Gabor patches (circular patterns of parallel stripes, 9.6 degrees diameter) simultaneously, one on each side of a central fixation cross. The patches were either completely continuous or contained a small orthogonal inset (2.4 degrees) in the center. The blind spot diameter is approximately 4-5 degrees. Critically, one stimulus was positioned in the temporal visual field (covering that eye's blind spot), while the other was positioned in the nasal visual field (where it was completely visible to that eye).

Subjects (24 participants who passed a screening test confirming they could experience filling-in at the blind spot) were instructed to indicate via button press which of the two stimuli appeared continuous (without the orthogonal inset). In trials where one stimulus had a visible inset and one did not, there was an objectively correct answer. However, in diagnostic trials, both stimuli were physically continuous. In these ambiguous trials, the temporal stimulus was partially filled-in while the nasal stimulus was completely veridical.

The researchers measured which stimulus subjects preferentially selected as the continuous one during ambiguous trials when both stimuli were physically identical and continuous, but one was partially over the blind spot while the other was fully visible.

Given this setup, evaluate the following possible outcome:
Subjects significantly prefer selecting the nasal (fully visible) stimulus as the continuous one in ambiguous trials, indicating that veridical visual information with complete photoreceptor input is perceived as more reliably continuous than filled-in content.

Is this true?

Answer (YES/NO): NO